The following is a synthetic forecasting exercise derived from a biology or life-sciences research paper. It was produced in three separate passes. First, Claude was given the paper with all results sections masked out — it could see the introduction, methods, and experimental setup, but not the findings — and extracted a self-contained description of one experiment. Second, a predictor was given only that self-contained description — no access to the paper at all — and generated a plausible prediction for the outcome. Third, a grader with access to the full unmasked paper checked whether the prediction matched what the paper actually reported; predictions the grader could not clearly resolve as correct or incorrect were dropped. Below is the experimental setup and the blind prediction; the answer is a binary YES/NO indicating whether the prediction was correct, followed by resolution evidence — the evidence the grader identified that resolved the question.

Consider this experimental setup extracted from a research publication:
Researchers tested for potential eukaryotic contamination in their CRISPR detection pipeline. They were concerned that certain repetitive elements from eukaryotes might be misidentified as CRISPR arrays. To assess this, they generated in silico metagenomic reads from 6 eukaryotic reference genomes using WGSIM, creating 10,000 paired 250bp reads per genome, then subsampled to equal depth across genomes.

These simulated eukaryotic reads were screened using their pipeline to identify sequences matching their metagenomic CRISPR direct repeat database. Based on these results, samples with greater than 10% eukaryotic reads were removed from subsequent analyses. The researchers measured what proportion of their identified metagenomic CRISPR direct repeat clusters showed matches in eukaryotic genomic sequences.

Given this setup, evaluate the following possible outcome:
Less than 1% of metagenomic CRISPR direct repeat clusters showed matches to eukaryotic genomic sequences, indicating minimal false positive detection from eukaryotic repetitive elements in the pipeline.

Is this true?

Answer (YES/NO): NO